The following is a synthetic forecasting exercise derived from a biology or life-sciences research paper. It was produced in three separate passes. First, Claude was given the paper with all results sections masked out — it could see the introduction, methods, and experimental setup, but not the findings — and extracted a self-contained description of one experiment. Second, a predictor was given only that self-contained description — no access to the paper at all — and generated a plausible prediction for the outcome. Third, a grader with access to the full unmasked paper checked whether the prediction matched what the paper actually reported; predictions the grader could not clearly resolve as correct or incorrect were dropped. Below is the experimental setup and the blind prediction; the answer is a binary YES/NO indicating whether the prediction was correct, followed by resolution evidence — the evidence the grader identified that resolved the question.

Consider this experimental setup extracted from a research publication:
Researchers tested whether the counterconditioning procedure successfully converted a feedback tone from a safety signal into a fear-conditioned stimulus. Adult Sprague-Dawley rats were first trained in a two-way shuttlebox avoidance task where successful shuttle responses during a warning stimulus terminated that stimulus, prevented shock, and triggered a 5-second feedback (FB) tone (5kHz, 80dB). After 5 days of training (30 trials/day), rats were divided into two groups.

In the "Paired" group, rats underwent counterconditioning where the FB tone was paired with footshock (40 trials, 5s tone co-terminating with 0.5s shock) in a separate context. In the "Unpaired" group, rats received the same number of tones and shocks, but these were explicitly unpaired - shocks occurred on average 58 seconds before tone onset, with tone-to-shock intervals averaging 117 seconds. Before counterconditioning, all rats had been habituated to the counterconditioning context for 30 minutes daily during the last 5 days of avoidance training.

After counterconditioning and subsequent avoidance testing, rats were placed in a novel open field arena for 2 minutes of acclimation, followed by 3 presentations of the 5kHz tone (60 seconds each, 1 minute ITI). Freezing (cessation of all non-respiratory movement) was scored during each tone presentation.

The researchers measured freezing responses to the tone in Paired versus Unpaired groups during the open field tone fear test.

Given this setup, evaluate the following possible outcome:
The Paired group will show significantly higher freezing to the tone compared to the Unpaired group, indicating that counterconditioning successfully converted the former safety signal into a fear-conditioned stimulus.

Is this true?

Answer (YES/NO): YES